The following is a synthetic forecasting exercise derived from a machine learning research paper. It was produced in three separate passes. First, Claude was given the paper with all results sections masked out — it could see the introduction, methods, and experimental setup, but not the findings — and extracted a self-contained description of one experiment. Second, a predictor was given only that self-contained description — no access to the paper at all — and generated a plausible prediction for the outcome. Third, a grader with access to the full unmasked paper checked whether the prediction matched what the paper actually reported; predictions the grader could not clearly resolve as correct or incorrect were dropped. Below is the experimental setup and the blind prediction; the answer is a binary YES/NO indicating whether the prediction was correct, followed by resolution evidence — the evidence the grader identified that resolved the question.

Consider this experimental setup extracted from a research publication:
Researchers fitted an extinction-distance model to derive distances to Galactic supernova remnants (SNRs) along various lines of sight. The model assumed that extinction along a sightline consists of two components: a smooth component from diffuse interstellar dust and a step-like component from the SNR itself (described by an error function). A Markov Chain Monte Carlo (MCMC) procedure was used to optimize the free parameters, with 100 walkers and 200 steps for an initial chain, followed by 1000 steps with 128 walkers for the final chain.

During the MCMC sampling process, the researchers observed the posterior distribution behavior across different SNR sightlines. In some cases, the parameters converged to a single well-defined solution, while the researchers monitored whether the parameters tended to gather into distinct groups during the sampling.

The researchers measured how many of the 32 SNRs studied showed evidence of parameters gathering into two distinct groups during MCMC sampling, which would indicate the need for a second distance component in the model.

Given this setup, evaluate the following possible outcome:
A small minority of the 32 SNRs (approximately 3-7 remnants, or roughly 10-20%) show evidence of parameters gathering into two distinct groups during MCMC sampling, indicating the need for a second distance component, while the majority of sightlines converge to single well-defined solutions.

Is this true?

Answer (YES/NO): YES